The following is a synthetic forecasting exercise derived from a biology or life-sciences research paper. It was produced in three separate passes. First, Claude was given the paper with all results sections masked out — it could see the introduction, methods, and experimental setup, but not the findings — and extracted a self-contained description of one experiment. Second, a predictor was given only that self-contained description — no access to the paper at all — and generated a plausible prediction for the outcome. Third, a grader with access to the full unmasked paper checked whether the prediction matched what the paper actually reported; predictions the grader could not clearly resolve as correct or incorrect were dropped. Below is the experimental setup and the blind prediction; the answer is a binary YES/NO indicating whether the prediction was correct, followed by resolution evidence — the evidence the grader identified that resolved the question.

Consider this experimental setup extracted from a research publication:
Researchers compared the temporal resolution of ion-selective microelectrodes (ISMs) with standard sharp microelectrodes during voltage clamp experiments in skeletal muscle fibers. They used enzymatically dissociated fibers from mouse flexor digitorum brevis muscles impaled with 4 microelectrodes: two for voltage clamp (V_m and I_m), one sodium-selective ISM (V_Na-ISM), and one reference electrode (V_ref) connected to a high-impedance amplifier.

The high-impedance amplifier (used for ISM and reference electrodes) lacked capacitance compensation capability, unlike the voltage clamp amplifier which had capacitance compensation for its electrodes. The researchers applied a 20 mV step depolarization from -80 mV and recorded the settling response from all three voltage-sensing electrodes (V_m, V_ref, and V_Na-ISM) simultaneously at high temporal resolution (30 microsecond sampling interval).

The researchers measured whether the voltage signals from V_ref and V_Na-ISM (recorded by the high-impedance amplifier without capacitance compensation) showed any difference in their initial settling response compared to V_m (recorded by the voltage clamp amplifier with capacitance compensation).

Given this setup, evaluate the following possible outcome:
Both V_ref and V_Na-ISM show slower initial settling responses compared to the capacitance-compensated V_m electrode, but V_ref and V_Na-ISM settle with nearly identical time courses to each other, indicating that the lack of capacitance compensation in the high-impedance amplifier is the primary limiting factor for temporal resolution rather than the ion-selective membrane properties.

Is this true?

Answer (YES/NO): NO